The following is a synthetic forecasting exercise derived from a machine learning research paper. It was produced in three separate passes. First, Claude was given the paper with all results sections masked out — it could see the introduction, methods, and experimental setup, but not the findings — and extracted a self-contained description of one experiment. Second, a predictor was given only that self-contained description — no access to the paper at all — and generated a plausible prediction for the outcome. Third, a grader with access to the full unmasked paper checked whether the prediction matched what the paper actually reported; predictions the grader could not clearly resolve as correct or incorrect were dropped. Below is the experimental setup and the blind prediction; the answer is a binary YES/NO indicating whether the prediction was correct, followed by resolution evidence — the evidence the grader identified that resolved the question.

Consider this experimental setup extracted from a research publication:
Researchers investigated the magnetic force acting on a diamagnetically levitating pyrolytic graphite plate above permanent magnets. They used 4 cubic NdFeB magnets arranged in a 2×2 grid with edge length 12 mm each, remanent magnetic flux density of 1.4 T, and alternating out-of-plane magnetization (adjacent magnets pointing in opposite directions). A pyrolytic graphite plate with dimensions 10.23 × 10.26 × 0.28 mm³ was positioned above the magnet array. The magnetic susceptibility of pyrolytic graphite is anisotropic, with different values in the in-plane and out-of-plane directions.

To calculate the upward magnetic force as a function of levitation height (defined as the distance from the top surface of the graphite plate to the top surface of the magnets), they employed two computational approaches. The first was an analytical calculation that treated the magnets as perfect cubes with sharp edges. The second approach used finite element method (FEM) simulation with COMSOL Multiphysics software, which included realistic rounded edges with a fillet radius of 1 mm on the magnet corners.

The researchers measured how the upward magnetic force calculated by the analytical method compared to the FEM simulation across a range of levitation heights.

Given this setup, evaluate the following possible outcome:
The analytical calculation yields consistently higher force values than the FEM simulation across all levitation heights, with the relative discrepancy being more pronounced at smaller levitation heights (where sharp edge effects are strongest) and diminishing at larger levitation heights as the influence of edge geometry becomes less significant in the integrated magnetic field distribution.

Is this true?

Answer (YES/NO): NO